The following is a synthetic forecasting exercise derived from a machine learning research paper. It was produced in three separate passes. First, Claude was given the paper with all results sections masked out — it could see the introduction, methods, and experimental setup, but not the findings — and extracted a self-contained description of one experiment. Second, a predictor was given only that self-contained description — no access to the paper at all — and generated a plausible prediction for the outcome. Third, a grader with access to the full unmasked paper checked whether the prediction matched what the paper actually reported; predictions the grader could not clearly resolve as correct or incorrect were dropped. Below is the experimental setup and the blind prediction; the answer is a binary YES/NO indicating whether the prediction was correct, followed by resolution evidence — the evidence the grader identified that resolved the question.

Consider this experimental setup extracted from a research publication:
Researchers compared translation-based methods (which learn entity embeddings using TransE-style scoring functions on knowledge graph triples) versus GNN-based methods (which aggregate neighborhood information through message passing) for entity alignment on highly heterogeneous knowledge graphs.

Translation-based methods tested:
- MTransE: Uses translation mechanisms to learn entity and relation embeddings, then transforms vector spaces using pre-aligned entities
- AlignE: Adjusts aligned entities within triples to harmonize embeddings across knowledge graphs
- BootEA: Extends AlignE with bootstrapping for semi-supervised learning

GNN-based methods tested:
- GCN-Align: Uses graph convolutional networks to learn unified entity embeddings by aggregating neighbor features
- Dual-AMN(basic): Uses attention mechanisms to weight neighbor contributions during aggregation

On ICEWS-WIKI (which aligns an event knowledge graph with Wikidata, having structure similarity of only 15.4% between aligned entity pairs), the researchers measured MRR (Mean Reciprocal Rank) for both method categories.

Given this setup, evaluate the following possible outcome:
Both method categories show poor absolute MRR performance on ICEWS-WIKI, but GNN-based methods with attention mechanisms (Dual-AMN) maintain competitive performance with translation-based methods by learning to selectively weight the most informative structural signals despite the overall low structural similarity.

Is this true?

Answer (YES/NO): NO